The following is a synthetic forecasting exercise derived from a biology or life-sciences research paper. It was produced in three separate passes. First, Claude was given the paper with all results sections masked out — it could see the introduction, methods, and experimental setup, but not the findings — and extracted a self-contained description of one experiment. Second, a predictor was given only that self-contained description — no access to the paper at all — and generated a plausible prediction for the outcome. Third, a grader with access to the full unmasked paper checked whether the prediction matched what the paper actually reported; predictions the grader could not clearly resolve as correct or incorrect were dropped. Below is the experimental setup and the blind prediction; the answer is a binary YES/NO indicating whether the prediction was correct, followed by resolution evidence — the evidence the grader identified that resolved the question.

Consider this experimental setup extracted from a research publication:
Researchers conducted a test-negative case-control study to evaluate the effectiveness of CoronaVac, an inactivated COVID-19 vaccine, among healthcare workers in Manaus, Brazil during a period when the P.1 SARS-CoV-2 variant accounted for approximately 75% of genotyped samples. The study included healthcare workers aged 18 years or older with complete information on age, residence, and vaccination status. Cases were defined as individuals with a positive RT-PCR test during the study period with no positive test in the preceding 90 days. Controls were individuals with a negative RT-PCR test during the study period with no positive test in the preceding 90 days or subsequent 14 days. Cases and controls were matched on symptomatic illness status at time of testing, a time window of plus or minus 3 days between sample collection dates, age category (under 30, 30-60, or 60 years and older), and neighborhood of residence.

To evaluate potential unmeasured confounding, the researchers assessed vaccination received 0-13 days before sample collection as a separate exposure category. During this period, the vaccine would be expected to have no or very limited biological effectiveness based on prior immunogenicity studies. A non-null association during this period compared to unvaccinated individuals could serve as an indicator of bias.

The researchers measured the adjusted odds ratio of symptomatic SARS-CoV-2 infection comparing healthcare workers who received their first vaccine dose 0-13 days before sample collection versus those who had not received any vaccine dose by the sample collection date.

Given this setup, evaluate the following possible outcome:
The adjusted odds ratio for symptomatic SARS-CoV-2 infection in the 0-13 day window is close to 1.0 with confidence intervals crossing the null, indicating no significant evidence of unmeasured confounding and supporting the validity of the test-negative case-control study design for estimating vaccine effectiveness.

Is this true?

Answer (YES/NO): NO